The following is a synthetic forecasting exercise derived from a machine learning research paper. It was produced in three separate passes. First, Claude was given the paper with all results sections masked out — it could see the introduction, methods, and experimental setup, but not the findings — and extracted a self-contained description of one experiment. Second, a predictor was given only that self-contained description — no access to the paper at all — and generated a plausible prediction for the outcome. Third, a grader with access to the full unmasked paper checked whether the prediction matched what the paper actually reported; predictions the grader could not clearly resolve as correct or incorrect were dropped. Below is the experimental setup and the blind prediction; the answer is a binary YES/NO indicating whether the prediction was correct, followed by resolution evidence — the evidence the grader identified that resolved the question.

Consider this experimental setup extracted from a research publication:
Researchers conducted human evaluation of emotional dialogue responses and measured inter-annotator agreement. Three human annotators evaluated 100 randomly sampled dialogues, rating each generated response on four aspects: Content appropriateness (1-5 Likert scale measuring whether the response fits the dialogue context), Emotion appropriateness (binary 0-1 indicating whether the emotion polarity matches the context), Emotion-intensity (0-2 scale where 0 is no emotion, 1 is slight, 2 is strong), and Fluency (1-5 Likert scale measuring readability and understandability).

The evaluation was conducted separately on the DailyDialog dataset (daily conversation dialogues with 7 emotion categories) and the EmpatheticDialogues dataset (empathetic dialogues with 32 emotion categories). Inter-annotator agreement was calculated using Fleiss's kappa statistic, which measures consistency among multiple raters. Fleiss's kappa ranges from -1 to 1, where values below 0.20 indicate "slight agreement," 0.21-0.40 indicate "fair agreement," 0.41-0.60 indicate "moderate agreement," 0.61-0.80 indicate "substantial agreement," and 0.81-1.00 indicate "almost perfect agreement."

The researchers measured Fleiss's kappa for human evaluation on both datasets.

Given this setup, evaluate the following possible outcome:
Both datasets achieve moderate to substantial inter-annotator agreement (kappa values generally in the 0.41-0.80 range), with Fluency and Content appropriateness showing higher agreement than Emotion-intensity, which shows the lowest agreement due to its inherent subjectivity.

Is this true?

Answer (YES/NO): NO